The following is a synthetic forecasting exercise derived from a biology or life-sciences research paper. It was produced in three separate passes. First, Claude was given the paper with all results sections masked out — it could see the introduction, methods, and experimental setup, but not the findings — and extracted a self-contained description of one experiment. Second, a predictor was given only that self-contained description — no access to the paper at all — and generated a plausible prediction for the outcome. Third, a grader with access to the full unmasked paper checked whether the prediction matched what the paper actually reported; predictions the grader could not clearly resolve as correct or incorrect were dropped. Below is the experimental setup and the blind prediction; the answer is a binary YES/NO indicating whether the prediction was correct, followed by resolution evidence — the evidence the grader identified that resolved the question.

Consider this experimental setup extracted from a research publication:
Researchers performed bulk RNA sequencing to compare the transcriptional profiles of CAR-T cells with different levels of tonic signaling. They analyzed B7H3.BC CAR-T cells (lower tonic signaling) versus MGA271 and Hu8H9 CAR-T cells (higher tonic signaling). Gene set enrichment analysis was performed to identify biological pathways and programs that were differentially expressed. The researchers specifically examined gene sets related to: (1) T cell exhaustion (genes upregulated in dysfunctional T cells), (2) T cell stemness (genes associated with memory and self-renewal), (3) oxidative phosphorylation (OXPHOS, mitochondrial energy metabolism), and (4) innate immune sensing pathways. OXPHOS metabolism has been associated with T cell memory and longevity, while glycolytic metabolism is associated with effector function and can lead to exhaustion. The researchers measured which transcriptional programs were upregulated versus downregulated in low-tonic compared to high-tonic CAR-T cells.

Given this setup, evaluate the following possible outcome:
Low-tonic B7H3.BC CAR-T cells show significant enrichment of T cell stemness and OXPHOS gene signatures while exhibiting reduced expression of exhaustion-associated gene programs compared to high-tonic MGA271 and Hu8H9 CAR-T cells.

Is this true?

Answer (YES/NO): YES